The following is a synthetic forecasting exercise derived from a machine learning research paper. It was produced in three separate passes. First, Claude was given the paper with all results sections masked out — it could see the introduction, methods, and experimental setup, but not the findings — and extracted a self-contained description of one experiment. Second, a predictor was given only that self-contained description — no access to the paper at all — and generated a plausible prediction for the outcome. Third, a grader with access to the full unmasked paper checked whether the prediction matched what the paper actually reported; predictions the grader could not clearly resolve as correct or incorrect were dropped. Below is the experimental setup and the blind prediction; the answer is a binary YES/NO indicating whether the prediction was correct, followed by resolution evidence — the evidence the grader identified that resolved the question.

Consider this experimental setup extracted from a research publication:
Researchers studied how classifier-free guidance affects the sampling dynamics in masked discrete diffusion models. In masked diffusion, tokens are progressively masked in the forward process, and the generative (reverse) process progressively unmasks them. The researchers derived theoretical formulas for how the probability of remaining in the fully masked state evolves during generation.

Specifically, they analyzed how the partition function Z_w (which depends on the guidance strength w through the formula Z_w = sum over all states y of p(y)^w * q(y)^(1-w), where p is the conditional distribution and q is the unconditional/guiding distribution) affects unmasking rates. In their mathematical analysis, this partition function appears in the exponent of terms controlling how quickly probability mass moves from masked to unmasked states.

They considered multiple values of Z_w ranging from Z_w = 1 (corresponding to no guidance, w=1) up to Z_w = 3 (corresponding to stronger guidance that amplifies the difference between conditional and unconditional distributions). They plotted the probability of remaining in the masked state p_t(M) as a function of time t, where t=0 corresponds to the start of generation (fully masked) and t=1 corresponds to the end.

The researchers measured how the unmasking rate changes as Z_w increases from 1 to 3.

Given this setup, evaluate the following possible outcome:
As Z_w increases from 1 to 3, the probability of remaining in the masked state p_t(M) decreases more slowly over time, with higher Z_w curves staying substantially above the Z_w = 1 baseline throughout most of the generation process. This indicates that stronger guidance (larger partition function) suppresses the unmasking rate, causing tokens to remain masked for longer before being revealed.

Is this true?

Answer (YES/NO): NO